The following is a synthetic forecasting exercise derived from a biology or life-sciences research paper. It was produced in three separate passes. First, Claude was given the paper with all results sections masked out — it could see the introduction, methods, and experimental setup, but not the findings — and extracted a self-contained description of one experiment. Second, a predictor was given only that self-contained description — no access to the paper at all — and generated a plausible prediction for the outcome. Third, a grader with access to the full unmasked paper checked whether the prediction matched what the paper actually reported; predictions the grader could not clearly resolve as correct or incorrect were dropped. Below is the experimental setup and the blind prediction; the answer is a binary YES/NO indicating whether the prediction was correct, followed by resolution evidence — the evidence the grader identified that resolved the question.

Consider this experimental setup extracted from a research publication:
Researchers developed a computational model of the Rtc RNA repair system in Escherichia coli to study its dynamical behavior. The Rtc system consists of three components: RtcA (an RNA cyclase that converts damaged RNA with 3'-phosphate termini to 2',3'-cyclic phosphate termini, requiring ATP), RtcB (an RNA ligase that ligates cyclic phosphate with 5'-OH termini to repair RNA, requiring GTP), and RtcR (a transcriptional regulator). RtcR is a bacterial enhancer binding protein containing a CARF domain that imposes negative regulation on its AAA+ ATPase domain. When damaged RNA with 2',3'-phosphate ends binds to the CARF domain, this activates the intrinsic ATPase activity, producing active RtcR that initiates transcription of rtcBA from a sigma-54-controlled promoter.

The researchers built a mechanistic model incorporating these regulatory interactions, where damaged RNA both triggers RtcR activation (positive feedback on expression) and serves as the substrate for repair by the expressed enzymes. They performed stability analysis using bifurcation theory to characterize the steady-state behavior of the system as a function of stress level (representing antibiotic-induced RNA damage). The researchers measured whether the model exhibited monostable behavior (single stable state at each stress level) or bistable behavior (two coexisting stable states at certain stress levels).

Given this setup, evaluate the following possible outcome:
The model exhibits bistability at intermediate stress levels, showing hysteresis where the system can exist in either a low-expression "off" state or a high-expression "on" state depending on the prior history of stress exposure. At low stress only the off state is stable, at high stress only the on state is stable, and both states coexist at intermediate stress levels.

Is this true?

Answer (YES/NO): NO